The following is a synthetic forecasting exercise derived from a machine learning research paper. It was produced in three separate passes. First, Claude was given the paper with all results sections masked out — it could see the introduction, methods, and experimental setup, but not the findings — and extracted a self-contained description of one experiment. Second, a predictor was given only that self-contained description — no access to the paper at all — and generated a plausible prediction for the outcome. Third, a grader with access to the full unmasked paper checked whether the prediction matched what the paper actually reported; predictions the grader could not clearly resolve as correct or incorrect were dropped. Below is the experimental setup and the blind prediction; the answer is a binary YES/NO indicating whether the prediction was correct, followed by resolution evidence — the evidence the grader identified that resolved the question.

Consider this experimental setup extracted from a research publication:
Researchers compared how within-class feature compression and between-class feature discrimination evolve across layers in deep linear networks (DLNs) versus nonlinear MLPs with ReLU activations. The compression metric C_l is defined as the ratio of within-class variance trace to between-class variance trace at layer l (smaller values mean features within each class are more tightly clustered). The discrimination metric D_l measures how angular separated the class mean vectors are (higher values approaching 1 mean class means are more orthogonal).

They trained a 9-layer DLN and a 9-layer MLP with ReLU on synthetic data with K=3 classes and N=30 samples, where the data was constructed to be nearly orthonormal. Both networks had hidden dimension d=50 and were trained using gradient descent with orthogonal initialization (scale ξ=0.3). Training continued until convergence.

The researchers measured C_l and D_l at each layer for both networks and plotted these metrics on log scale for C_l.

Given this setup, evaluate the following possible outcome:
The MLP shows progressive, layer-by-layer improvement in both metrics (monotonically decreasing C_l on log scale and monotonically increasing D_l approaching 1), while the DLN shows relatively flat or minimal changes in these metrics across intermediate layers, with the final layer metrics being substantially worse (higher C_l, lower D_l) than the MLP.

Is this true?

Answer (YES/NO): NO